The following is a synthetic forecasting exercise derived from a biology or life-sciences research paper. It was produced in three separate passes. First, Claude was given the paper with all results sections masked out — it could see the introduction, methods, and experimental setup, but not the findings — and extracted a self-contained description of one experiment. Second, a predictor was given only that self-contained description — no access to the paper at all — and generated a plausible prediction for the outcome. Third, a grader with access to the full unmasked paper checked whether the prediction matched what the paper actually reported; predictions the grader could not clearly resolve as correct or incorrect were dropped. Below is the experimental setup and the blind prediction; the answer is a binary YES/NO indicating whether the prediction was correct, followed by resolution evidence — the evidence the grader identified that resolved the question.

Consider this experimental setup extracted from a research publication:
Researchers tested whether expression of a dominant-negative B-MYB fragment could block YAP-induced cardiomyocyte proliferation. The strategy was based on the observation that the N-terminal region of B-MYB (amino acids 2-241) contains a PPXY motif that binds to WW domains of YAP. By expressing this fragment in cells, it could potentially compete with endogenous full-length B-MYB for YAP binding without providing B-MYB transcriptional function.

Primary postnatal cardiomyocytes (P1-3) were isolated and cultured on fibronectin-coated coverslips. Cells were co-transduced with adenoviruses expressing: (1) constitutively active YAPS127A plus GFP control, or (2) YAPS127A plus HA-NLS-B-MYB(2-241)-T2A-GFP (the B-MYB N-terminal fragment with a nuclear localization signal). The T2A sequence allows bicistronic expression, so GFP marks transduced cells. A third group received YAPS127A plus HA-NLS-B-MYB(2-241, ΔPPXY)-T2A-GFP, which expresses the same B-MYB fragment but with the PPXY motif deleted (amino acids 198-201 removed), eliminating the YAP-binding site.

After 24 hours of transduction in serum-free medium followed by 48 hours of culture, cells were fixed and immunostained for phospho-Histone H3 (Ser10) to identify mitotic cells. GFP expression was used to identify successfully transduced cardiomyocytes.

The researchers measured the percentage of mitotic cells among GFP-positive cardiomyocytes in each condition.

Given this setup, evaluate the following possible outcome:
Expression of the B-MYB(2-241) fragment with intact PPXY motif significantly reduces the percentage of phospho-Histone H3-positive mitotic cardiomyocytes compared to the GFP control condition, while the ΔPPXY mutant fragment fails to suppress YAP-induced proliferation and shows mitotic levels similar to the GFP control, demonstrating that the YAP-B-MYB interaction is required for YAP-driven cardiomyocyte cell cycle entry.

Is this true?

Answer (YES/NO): NO